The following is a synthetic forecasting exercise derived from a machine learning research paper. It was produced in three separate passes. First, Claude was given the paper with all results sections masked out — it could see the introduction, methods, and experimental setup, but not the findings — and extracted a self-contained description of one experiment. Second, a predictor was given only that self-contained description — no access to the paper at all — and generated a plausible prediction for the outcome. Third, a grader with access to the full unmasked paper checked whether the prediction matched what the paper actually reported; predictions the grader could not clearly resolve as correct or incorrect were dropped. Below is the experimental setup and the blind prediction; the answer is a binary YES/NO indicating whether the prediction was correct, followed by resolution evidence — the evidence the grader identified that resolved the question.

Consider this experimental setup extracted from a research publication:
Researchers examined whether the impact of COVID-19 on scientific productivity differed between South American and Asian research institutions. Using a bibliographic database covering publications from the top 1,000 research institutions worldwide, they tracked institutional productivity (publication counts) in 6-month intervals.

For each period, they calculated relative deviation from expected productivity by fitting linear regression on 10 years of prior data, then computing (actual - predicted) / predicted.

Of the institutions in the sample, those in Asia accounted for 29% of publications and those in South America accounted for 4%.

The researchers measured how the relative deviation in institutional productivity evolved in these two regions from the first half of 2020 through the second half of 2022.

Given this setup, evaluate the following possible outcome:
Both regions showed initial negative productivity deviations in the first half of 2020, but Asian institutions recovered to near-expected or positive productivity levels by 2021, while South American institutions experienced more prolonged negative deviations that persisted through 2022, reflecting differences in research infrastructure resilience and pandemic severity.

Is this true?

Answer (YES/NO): NO